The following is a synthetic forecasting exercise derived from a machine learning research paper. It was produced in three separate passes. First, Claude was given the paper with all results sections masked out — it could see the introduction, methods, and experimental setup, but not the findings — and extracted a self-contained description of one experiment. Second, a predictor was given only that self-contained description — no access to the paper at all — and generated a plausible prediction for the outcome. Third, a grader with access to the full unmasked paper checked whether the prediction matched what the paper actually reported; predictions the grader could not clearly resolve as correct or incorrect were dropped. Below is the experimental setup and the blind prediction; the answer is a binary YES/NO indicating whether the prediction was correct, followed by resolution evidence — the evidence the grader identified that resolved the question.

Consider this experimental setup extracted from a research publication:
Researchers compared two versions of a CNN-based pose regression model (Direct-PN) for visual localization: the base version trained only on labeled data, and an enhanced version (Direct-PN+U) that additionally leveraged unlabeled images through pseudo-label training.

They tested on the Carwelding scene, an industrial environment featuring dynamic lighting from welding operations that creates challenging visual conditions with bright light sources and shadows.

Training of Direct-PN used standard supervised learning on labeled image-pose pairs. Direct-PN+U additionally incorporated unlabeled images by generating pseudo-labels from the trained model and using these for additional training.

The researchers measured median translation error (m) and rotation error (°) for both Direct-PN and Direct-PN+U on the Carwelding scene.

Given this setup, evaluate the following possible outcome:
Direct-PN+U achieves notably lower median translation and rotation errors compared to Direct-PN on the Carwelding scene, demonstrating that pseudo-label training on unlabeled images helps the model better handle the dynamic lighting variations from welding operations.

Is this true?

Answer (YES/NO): NO